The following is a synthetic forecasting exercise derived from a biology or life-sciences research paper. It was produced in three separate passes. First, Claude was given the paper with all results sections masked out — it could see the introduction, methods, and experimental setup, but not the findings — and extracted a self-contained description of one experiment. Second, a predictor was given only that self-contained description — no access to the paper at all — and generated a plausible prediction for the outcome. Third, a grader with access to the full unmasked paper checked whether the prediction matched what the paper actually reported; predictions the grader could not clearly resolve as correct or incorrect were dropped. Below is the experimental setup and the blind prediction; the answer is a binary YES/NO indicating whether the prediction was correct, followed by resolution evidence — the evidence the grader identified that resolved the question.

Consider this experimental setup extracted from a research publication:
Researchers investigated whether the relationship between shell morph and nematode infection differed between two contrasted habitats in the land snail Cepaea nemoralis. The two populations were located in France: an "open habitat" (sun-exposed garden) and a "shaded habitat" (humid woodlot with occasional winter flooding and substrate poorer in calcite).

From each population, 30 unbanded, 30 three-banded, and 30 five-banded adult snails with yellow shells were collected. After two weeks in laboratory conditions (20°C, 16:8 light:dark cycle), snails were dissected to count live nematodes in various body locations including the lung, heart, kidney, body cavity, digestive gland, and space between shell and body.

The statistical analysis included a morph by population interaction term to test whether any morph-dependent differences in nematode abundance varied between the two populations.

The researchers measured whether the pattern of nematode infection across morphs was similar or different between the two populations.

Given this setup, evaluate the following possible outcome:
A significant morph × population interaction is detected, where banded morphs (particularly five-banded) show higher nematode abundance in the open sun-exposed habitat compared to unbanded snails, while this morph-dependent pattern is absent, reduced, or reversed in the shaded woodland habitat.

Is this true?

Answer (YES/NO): NO